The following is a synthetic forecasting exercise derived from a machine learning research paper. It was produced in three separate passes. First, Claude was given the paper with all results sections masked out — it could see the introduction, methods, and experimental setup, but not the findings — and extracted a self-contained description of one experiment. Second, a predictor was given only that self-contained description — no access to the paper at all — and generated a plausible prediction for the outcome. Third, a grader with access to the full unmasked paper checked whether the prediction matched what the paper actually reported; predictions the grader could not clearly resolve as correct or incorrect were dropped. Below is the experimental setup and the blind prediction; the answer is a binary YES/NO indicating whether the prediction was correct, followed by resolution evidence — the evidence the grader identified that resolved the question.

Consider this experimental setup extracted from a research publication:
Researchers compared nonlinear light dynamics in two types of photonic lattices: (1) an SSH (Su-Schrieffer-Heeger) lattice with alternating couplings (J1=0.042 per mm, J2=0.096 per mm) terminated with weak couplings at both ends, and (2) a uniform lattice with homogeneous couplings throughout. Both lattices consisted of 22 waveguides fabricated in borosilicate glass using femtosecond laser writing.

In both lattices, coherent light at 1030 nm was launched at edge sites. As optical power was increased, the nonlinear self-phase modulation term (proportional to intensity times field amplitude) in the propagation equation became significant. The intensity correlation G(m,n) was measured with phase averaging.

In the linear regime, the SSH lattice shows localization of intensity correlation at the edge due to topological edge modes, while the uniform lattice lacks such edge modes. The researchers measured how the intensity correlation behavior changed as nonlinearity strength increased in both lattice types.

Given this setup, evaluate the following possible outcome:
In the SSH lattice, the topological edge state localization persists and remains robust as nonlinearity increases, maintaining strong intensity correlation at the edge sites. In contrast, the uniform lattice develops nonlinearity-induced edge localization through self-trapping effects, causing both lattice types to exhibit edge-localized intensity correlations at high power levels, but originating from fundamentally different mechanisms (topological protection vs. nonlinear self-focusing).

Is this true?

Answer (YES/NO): NO